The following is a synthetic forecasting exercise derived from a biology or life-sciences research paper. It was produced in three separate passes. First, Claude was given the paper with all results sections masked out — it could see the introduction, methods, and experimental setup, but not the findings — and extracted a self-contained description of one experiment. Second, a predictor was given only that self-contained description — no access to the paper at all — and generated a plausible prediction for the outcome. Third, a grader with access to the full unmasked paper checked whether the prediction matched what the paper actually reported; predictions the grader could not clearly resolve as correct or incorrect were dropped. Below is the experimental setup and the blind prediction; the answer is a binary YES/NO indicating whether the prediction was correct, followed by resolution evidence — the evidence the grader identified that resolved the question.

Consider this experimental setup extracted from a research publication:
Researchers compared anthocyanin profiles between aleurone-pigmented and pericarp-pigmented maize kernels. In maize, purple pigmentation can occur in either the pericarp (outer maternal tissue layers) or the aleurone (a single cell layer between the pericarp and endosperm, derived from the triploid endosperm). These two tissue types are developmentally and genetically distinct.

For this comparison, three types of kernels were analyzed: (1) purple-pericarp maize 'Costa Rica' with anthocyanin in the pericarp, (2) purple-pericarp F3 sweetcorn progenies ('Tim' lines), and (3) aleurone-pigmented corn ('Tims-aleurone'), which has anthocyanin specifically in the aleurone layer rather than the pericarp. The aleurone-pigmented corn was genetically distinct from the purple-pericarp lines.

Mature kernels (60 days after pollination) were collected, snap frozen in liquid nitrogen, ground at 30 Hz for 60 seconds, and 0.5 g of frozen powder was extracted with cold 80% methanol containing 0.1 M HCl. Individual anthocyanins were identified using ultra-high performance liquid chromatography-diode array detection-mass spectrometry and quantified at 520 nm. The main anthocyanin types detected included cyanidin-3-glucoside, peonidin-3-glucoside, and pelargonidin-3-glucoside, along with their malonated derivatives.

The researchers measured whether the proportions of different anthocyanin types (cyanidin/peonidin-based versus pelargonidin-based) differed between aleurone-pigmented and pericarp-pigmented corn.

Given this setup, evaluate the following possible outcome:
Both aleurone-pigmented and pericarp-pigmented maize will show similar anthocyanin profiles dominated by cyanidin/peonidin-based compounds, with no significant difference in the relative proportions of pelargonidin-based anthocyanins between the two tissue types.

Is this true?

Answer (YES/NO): NO